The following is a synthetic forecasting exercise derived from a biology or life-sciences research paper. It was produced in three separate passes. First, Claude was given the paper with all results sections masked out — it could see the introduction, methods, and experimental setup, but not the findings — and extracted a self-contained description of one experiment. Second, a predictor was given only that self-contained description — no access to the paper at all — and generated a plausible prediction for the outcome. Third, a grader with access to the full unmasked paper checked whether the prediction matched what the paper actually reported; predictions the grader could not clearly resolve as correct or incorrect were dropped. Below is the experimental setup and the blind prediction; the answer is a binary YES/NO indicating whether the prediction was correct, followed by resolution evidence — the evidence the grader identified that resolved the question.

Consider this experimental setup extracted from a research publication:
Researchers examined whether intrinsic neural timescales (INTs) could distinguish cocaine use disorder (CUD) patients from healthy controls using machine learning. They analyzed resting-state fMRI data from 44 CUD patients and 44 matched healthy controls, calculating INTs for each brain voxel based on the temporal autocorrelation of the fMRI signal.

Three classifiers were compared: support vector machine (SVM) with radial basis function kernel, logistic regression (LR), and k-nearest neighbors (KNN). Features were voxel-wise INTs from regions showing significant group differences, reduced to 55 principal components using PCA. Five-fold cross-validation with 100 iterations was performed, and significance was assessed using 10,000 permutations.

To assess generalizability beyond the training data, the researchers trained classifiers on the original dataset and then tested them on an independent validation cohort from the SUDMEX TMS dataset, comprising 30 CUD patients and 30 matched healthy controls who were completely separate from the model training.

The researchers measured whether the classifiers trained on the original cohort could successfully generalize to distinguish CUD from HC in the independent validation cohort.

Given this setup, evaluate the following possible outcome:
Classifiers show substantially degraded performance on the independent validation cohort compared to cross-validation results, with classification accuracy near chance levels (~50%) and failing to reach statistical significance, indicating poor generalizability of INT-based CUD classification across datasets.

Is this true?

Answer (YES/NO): NO